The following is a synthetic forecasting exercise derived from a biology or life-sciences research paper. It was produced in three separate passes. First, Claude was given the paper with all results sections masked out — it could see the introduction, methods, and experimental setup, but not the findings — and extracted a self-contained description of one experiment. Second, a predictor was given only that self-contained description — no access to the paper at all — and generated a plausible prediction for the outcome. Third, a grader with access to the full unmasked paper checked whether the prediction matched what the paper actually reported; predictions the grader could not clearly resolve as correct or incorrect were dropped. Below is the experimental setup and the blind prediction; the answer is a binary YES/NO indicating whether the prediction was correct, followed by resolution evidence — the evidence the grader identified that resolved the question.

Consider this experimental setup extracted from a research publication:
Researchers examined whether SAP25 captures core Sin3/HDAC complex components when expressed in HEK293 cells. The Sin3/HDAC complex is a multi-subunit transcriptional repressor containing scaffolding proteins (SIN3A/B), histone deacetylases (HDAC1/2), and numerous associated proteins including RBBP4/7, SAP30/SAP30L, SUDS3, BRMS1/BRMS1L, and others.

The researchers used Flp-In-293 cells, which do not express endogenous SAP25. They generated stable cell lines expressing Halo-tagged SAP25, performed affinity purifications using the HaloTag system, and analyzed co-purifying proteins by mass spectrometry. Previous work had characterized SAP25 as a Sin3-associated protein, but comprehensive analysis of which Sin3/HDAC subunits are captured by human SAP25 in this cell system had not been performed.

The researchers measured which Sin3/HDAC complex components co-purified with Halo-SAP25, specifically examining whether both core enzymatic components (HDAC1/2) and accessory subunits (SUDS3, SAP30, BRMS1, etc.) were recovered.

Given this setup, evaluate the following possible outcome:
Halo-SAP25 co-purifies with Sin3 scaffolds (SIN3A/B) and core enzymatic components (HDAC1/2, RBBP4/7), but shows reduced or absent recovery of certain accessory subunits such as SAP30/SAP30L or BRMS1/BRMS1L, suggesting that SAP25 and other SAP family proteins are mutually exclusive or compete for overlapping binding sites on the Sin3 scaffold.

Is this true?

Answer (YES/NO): NO